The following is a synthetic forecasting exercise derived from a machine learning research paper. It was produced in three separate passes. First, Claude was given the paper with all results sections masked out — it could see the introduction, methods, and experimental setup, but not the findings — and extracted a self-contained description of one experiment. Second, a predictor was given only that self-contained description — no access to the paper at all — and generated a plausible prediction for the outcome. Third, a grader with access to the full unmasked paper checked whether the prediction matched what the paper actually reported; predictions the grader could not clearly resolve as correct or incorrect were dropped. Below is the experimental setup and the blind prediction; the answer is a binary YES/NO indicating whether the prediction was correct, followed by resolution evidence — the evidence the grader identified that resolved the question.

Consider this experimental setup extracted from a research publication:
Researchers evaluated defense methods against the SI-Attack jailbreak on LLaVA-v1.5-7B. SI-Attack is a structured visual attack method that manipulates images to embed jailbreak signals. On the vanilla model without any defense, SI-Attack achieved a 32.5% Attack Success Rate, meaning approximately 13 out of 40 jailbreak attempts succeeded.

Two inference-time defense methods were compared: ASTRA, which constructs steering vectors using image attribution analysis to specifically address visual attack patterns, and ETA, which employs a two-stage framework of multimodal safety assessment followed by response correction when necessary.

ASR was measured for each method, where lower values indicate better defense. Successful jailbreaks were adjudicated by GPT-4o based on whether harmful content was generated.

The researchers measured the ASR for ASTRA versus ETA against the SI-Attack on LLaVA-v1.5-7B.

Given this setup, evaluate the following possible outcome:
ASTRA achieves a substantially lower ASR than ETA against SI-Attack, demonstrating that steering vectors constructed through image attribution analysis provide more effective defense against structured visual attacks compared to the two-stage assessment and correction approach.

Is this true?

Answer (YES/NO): YES